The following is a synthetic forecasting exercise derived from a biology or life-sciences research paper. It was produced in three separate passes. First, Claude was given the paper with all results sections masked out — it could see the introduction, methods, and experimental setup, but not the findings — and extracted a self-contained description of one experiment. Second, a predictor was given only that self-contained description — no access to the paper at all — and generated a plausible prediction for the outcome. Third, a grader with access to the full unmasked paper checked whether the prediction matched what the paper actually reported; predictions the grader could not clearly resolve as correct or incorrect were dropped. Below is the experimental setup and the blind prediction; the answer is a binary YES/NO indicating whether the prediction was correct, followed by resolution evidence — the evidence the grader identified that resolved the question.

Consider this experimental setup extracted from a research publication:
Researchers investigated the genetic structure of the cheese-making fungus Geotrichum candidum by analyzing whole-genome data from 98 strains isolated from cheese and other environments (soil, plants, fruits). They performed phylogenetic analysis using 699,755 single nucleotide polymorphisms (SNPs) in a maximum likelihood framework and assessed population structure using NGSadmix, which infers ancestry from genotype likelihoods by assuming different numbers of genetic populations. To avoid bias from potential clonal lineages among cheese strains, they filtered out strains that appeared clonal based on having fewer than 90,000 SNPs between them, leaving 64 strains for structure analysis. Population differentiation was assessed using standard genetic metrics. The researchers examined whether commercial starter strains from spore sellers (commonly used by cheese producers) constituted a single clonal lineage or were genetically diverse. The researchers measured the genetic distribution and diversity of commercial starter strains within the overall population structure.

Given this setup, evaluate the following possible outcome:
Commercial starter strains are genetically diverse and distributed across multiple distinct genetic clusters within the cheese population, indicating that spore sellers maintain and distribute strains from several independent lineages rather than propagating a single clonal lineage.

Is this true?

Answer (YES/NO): YES